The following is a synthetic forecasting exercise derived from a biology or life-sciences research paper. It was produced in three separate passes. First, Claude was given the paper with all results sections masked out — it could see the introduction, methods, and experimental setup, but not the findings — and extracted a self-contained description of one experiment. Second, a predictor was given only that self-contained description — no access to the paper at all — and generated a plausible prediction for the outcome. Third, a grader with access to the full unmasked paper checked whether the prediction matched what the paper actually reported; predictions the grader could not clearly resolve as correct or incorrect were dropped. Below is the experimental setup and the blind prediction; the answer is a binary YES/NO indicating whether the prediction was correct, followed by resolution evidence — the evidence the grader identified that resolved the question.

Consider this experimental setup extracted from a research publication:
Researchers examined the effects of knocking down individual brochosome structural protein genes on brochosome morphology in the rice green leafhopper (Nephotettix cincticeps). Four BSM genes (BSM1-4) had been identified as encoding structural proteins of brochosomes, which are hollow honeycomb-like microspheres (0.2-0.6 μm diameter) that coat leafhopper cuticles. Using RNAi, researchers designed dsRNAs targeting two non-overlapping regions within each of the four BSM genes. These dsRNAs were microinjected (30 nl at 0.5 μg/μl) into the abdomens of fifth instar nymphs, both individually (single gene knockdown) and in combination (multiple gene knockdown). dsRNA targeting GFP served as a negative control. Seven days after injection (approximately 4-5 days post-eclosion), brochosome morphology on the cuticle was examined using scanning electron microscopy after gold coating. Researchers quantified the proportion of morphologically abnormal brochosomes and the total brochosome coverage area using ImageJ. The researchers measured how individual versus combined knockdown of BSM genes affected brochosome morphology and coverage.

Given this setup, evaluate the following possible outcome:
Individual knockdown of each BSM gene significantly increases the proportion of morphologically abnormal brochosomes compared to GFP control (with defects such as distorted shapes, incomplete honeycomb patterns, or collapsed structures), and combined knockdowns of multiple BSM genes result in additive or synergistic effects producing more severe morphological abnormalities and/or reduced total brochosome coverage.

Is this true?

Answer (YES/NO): NO